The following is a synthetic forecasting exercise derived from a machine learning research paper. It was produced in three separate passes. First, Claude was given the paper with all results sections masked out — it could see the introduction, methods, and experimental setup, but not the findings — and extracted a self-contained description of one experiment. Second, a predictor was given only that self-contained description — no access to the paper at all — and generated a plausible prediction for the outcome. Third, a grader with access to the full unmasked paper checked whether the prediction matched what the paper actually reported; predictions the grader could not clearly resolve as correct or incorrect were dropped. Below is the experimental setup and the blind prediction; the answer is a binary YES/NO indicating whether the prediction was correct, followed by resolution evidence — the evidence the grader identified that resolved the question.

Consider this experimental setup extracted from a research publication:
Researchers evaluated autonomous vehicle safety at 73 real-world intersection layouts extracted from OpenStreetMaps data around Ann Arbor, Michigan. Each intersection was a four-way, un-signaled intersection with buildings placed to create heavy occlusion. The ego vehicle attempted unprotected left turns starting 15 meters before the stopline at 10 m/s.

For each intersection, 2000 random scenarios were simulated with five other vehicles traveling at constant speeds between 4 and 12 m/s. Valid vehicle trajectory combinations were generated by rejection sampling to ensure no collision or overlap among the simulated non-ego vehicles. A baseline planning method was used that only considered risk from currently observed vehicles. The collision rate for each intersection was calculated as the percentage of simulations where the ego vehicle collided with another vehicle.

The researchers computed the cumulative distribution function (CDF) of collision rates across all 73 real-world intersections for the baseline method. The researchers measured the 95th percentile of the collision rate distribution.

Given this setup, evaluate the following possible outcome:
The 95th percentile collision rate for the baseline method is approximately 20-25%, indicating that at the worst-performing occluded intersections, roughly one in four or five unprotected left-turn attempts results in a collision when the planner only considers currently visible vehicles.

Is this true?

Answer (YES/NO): NO